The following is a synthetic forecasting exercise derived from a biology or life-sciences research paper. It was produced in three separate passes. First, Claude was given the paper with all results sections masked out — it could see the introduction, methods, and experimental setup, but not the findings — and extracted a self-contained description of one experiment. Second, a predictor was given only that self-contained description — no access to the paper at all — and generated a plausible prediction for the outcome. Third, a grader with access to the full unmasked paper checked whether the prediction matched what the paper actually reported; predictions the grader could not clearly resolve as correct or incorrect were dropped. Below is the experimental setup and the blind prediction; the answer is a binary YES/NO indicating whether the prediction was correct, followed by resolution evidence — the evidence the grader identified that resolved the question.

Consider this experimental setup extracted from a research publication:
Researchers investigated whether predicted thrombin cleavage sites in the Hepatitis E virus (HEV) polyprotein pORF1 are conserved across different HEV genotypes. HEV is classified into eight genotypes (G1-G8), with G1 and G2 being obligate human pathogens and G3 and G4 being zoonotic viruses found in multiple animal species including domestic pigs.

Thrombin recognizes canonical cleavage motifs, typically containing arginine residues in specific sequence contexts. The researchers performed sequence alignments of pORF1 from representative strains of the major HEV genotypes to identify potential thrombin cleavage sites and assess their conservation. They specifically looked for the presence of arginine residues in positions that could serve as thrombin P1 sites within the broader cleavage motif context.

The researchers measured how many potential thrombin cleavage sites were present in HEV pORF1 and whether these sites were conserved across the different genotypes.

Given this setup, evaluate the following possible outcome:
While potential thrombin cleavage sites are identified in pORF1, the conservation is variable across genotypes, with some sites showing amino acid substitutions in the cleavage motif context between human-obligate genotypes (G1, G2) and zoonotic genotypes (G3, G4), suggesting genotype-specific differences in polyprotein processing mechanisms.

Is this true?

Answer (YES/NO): NO